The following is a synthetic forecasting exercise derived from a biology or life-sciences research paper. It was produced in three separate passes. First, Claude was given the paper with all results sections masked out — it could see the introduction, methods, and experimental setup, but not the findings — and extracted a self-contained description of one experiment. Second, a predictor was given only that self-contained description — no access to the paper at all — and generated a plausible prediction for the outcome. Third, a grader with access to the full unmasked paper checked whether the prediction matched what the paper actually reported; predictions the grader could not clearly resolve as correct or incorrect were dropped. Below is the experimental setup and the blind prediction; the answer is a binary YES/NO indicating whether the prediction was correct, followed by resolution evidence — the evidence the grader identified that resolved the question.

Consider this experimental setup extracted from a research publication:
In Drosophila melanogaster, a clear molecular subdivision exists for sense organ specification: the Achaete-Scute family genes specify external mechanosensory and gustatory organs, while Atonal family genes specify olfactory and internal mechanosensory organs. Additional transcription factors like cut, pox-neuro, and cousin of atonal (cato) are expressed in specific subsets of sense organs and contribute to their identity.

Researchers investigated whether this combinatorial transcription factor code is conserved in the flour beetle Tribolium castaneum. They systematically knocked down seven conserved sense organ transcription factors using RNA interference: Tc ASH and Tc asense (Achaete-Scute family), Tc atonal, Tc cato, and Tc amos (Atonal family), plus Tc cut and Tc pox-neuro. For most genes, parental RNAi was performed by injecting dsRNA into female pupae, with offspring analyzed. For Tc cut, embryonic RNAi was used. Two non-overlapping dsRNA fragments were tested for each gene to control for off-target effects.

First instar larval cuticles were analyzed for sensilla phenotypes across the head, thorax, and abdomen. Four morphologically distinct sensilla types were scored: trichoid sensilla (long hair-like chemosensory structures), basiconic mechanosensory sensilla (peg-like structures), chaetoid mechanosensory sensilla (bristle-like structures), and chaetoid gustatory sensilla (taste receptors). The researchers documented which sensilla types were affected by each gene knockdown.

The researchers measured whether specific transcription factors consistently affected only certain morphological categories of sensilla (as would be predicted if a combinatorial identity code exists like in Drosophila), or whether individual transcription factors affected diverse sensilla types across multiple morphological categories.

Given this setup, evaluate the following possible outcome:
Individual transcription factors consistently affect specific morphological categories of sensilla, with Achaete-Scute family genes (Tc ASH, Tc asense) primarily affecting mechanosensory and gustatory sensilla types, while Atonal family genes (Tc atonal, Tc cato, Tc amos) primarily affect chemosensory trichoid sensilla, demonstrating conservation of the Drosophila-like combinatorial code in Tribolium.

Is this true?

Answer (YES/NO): NO